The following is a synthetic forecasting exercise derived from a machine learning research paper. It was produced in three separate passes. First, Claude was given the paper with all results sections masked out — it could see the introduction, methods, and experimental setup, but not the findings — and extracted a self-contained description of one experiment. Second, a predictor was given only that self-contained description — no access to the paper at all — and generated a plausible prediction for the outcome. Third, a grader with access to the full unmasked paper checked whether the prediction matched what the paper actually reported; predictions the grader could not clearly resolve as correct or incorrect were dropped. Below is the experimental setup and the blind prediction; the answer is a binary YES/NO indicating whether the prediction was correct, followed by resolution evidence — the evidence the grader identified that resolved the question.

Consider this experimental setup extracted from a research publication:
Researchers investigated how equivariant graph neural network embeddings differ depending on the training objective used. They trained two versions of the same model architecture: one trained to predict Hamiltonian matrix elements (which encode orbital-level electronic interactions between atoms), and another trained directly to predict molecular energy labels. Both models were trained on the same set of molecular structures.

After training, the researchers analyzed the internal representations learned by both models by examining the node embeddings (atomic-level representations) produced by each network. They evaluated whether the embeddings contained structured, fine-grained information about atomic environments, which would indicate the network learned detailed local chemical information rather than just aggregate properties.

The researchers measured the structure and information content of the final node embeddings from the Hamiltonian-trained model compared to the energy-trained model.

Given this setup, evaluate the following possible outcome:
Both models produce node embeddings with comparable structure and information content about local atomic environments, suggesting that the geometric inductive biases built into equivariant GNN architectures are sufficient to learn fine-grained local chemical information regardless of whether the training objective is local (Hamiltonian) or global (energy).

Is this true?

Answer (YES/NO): NO